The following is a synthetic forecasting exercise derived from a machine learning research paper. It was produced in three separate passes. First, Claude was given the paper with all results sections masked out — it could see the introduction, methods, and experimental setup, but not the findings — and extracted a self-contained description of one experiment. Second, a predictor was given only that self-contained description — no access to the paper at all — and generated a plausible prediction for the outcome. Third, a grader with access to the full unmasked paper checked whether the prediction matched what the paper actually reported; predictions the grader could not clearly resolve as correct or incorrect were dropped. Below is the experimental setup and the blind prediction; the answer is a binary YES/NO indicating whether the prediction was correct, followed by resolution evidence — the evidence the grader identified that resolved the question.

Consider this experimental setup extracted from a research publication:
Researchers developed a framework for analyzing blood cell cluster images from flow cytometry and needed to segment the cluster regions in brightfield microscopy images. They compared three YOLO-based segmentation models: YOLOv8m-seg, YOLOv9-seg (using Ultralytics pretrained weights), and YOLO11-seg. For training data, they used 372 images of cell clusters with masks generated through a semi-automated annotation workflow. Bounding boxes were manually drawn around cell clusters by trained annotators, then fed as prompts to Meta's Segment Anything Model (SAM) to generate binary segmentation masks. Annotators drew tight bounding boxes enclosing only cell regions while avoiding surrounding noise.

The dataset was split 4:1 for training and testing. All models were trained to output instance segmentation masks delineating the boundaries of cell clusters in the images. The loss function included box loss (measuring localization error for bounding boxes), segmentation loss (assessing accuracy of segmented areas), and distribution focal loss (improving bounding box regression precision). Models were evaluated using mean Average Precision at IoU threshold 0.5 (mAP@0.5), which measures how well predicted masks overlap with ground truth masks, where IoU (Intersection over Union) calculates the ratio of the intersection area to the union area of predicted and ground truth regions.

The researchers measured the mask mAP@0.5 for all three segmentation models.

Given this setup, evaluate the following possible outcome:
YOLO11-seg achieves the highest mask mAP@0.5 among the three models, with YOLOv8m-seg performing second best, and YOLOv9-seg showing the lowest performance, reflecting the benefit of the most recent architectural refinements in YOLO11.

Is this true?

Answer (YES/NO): NO